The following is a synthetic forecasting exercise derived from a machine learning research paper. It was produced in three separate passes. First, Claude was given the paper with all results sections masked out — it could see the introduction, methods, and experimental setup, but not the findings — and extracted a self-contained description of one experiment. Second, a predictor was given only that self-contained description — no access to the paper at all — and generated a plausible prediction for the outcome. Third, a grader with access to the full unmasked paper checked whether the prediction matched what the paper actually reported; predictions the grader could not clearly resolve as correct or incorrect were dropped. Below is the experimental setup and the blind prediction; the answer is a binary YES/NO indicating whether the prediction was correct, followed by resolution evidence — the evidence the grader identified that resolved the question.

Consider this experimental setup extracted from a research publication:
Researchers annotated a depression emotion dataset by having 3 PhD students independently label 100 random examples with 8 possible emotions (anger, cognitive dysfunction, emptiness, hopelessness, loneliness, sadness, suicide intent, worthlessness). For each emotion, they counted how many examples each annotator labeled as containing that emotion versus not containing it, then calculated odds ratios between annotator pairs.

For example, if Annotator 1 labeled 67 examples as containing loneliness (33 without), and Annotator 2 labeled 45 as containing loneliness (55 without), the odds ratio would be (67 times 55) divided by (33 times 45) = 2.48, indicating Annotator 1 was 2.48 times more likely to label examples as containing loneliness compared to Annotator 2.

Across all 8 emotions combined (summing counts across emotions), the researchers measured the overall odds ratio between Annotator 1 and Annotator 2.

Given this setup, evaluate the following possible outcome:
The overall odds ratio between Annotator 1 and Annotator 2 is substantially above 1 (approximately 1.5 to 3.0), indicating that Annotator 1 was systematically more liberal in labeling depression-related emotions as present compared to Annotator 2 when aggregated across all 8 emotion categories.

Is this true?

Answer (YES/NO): NO